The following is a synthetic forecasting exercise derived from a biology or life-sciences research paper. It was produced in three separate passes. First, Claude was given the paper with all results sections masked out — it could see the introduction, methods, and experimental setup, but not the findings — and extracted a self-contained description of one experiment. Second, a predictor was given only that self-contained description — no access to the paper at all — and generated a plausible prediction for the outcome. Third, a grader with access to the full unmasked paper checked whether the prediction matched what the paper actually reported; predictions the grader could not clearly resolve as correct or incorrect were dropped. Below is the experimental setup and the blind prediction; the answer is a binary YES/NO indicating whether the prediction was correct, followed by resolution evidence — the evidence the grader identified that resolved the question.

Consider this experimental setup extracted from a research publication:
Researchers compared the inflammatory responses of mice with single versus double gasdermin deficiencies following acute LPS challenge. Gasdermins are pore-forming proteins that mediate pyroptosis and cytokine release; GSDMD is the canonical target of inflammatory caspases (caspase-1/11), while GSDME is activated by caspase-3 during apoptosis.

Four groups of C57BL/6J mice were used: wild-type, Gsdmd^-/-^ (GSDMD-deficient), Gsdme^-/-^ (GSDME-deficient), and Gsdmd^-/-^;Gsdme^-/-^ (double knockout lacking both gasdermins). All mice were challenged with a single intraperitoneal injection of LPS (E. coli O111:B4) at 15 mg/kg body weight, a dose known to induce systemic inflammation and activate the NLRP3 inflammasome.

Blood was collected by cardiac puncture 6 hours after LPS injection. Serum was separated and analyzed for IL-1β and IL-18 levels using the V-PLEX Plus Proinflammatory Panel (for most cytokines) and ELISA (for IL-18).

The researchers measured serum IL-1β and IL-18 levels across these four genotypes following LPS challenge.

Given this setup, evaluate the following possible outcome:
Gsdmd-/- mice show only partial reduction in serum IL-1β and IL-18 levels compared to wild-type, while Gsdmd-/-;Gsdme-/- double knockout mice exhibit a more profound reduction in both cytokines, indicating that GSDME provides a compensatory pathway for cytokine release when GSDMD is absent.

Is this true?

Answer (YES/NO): NO